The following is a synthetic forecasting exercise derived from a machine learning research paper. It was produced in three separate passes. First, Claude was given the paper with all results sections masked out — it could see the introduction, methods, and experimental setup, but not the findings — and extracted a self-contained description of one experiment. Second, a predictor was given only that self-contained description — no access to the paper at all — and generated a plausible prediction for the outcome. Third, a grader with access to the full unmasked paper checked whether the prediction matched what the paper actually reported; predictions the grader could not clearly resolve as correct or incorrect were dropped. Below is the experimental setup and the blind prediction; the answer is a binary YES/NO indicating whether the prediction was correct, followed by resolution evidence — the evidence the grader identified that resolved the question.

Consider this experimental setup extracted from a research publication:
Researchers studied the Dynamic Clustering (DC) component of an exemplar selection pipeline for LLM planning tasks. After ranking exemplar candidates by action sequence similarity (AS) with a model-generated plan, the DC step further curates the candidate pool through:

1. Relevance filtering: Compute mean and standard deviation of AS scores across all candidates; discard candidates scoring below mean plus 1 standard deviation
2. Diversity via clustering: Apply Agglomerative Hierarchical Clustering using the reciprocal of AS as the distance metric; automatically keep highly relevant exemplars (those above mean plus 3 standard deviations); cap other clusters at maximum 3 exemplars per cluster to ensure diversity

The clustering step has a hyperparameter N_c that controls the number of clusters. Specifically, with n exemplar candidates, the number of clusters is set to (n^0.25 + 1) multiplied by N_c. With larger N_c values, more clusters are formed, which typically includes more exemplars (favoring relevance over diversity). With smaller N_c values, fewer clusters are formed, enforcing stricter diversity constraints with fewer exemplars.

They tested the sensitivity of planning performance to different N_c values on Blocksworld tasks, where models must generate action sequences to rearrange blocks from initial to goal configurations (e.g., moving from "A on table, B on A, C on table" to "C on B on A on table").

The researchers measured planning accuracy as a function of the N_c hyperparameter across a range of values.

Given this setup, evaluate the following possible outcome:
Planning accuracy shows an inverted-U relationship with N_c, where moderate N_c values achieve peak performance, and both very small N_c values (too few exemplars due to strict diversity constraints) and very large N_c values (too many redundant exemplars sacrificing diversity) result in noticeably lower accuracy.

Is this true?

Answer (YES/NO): NO